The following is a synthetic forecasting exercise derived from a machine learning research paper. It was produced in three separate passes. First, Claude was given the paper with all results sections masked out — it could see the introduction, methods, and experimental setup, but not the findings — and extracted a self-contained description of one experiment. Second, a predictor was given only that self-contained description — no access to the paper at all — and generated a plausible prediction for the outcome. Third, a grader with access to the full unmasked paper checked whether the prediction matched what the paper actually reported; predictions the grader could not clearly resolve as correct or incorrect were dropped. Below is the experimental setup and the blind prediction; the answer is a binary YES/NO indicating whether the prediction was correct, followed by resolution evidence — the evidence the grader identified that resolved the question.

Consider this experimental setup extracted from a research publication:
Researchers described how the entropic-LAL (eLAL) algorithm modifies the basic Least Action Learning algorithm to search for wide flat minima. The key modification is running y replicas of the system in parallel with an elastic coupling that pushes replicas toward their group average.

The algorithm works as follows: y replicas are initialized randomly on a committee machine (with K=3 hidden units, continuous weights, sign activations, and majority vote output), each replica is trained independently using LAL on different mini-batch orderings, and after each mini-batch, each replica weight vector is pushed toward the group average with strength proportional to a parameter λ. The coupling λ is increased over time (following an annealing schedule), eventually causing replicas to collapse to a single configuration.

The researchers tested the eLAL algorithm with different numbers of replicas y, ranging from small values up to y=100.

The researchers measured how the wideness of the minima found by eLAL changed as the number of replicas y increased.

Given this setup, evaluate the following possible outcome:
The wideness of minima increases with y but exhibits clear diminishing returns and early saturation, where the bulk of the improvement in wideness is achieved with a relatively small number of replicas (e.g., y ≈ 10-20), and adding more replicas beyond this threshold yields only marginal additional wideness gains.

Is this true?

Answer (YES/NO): NO